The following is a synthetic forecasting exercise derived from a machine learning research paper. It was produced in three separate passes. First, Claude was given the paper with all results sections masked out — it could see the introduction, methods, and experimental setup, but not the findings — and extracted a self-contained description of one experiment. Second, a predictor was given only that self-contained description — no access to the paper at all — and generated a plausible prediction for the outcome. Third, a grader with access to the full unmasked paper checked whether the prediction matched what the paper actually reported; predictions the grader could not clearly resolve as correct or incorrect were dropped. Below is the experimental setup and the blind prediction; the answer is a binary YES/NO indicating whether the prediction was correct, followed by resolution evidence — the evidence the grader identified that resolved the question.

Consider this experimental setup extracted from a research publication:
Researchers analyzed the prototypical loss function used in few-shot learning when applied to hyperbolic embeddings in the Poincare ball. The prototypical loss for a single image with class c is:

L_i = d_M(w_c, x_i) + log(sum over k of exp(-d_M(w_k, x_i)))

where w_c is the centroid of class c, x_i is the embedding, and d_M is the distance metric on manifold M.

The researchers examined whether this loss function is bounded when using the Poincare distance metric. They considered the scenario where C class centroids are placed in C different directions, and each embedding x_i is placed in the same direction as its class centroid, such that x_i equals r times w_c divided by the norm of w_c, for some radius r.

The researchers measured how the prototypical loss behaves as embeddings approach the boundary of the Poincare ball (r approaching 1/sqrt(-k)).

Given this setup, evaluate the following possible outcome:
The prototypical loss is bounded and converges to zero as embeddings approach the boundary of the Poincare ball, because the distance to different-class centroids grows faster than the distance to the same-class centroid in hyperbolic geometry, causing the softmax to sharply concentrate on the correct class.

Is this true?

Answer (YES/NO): NO